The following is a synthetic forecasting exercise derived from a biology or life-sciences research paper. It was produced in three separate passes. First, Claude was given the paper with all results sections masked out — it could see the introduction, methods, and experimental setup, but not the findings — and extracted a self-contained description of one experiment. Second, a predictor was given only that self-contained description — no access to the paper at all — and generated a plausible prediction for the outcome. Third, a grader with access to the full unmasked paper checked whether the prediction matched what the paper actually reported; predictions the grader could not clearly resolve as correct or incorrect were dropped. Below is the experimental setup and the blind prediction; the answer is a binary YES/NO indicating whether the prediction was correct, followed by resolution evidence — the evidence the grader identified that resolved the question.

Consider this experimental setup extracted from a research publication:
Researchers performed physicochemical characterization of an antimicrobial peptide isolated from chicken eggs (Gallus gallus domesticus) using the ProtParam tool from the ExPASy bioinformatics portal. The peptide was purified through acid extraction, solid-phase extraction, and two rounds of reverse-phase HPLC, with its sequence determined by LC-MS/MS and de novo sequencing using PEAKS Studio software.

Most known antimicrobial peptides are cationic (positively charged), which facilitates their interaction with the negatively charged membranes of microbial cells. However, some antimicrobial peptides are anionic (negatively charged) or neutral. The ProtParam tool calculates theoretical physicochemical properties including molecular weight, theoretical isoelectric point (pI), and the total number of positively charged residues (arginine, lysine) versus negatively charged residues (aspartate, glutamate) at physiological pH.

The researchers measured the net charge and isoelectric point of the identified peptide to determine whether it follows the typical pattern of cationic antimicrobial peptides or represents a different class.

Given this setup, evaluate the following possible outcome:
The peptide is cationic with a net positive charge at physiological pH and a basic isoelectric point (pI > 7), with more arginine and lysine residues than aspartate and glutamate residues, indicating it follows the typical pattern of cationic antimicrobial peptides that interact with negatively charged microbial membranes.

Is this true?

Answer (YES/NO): YES